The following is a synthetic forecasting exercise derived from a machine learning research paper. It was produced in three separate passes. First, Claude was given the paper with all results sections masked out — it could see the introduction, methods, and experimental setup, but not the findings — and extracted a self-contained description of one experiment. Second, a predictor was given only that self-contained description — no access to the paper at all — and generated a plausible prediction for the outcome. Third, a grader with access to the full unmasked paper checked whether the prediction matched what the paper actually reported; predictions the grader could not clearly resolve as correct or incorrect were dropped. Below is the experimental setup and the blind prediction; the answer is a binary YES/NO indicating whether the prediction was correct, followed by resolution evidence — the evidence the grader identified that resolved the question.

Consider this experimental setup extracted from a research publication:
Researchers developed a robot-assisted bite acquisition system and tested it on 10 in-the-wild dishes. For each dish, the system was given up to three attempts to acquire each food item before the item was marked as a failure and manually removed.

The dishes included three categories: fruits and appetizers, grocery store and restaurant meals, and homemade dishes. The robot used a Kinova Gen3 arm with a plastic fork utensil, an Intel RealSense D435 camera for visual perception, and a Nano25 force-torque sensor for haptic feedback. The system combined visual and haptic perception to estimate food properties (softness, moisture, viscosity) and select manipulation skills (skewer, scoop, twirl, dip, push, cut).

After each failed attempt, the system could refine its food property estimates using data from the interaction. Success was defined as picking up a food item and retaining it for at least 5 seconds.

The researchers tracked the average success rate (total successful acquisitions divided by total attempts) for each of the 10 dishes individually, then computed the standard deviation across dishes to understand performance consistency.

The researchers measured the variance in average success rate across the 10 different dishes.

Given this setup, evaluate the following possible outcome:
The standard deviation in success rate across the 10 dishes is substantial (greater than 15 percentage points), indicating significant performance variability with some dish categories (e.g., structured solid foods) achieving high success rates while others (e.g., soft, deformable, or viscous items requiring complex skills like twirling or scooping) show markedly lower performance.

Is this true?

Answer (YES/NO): NO